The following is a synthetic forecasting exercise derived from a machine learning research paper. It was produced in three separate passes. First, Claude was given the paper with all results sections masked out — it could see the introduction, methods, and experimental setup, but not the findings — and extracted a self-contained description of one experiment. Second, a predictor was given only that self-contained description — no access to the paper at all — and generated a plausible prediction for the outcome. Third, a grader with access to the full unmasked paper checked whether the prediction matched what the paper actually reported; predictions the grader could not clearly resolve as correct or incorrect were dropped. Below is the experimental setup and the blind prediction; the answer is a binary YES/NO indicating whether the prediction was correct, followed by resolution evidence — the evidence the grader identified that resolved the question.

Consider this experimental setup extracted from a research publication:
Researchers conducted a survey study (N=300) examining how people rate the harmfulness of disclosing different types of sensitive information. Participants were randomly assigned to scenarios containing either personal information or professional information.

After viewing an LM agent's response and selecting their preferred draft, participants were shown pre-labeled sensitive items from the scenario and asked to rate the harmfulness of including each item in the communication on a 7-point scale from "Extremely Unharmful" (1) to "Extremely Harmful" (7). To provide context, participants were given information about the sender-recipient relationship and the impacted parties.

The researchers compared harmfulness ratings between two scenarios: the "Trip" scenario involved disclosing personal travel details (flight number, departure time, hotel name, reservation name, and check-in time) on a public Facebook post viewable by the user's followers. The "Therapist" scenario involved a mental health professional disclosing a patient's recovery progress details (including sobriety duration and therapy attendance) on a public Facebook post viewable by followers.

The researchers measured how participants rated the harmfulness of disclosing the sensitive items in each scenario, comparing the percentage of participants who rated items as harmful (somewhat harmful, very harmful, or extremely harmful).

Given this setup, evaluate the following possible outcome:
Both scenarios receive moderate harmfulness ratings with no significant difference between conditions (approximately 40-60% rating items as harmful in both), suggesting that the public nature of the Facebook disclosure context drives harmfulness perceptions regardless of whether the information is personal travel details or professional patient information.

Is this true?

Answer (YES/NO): NO